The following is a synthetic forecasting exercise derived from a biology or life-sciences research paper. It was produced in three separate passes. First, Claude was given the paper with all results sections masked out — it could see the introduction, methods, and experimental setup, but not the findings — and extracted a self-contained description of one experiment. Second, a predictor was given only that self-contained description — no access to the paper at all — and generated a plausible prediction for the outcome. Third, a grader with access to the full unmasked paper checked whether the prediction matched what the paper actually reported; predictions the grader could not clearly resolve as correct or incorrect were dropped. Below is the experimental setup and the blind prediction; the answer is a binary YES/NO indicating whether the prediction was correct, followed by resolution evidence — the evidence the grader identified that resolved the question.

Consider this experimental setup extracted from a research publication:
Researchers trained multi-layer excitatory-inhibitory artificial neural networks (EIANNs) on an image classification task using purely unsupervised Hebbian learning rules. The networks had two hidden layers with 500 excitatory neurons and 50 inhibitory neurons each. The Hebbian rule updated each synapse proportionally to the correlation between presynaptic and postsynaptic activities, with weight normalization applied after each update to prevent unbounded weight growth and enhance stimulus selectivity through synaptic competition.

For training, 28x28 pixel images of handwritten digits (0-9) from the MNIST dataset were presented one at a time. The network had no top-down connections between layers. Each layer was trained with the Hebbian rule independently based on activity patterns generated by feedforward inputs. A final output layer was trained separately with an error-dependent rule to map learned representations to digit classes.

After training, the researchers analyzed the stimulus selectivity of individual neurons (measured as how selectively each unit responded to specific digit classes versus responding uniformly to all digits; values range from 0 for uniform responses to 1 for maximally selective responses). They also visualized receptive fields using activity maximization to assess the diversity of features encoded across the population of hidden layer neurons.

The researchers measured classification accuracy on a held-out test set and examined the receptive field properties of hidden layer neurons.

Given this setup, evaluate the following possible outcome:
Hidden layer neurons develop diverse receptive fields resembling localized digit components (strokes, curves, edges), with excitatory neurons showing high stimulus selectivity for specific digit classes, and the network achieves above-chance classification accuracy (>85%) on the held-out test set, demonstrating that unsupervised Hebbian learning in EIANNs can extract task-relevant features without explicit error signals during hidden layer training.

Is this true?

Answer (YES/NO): NO